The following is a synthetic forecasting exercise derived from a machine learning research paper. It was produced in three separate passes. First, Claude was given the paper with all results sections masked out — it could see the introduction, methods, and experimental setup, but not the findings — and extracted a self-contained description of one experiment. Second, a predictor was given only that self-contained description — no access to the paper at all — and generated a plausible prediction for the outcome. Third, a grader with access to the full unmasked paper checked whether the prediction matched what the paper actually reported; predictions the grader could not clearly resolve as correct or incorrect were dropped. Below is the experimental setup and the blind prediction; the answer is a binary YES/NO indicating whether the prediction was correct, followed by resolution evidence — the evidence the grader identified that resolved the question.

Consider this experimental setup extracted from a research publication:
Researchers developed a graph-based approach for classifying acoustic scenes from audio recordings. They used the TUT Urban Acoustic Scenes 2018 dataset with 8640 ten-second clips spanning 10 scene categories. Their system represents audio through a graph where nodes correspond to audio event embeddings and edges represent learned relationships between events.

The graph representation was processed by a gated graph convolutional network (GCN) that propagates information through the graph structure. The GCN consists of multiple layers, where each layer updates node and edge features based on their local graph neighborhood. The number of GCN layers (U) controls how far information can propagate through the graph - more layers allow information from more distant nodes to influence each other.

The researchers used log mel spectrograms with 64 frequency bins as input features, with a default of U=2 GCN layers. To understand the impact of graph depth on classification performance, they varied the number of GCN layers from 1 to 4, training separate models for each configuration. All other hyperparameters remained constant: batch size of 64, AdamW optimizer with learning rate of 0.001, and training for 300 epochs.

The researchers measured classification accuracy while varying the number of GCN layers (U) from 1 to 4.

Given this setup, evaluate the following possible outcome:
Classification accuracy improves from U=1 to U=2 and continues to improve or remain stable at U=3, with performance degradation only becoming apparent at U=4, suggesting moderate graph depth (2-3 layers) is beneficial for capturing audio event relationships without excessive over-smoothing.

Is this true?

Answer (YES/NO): NO